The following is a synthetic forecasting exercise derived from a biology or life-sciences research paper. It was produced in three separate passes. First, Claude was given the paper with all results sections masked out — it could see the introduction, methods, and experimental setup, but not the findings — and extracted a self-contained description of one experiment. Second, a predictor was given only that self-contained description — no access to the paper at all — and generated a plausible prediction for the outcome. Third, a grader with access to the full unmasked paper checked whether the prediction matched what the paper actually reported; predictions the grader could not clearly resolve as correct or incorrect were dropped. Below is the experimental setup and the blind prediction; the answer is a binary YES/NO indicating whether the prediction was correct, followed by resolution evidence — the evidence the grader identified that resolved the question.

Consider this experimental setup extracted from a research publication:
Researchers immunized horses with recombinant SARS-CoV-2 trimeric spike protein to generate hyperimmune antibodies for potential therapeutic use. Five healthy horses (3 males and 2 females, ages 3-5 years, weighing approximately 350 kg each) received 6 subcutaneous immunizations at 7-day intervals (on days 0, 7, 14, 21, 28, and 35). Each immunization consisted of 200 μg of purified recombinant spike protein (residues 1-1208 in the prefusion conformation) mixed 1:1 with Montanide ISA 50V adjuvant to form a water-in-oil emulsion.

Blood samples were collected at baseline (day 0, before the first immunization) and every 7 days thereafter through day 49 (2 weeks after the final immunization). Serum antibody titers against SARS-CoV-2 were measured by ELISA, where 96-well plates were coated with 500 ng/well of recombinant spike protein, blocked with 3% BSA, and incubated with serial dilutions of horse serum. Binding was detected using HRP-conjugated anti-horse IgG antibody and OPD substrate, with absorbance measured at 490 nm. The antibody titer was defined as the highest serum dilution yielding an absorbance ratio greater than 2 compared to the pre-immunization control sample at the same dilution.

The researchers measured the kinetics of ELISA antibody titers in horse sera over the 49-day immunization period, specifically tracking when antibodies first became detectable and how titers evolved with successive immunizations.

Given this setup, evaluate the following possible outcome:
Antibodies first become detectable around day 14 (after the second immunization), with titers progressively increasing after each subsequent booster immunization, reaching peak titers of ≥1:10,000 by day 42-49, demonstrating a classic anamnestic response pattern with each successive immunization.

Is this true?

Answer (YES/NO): YES